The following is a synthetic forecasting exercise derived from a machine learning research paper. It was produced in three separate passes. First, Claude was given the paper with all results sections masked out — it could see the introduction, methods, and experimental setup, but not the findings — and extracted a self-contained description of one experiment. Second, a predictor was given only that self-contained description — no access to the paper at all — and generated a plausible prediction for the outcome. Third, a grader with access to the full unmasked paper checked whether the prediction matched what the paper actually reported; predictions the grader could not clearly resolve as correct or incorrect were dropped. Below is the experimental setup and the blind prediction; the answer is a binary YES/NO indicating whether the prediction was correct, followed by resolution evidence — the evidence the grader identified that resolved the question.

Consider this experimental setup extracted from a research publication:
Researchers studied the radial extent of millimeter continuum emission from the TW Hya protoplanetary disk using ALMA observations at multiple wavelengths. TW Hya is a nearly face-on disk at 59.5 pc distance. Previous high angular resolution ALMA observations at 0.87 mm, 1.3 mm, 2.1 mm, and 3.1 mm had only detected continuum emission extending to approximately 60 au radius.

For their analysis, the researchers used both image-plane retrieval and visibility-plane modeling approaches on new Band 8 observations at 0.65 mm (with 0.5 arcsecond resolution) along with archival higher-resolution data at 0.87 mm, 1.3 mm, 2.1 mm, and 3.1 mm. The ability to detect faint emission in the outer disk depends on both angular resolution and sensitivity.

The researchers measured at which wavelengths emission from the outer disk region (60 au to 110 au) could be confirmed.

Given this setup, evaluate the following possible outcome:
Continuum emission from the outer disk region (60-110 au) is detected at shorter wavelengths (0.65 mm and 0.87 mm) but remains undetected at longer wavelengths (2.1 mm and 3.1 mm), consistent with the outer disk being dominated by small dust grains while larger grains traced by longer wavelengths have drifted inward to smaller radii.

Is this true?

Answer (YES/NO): NO